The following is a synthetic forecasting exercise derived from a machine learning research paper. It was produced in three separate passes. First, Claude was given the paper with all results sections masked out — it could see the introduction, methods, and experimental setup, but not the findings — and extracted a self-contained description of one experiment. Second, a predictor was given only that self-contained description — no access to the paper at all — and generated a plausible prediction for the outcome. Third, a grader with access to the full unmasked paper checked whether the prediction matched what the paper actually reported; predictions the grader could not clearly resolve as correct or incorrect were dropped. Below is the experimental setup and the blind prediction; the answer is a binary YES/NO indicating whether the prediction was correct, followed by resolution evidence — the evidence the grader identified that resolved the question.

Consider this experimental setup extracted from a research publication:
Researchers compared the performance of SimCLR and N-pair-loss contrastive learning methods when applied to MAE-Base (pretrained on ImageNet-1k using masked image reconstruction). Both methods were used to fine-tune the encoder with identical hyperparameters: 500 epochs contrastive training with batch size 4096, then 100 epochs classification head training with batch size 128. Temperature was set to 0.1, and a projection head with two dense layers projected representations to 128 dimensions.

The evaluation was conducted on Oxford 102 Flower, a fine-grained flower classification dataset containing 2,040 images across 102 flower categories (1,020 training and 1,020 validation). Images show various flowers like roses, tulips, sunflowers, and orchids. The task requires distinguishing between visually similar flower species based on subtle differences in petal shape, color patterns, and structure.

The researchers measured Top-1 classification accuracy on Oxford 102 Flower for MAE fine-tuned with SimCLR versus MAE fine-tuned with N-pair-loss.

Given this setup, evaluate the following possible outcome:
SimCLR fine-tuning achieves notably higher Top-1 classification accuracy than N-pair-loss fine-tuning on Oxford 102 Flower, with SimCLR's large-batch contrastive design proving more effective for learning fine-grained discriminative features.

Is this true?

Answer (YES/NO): NO